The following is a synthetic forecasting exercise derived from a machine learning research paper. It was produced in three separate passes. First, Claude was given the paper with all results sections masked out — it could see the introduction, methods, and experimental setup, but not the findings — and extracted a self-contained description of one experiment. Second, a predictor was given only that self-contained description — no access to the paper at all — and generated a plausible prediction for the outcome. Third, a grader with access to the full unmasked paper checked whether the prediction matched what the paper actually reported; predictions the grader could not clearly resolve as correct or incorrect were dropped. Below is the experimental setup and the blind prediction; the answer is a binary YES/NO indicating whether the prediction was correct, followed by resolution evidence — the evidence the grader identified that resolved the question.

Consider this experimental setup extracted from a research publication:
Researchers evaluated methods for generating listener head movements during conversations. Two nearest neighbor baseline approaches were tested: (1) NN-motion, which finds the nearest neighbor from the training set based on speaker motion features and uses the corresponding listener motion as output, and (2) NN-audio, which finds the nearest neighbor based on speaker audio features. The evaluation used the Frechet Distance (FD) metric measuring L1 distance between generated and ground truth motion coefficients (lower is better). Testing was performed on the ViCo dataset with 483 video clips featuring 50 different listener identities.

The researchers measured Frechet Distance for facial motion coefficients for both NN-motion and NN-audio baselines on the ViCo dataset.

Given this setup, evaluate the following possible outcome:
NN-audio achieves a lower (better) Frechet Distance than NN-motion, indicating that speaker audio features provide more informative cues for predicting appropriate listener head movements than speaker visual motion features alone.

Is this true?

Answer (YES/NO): NO